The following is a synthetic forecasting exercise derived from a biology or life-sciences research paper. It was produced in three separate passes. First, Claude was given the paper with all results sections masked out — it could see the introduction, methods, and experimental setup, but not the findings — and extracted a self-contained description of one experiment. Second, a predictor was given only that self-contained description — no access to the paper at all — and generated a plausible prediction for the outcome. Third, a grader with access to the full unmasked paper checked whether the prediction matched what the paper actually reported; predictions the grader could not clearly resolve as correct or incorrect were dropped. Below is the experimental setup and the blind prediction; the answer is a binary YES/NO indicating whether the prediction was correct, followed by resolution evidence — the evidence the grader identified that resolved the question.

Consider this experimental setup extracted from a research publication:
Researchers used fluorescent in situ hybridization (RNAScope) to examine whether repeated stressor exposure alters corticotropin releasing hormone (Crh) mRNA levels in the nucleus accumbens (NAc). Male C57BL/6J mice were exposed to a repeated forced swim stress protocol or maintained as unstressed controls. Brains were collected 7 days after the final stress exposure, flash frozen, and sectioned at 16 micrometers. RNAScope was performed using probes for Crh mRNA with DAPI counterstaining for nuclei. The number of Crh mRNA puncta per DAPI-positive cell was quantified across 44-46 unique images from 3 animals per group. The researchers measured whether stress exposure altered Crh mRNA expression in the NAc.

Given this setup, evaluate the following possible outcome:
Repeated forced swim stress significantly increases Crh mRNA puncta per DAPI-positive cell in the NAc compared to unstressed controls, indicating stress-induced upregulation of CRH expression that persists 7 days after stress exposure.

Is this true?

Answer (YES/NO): YES